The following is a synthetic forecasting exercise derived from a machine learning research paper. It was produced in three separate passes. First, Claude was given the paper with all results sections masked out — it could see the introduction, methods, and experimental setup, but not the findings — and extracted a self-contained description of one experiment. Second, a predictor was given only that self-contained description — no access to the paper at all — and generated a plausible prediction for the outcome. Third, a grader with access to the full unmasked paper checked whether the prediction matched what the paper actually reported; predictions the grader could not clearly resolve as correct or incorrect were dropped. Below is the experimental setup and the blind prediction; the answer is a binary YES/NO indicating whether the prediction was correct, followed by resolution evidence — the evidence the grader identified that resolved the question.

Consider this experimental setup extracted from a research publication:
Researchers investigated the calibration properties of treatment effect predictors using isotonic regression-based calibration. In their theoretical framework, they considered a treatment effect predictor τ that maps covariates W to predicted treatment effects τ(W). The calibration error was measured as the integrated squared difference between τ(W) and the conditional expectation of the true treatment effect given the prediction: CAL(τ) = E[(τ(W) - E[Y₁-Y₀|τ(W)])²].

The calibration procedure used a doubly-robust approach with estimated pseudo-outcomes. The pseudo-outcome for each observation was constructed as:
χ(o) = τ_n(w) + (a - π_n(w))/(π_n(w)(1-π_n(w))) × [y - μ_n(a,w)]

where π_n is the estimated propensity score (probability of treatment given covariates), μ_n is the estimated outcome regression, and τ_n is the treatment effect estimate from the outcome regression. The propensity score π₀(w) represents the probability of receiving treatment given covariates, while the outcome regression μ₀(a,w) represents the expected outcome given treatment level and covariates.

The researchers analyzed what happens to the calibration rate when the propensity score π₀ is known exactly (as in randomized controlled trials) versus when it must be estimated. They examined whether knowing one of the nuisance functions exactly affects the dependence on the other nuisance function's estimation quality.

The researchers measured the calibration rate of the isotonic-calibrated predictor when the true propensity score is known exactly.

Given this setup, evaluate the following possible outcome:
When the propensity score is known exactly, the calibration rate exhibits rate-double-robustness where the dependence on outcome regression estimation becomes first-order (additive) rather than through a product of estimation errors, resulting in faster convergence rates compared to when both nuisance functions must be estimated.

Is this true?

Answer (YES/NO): NO